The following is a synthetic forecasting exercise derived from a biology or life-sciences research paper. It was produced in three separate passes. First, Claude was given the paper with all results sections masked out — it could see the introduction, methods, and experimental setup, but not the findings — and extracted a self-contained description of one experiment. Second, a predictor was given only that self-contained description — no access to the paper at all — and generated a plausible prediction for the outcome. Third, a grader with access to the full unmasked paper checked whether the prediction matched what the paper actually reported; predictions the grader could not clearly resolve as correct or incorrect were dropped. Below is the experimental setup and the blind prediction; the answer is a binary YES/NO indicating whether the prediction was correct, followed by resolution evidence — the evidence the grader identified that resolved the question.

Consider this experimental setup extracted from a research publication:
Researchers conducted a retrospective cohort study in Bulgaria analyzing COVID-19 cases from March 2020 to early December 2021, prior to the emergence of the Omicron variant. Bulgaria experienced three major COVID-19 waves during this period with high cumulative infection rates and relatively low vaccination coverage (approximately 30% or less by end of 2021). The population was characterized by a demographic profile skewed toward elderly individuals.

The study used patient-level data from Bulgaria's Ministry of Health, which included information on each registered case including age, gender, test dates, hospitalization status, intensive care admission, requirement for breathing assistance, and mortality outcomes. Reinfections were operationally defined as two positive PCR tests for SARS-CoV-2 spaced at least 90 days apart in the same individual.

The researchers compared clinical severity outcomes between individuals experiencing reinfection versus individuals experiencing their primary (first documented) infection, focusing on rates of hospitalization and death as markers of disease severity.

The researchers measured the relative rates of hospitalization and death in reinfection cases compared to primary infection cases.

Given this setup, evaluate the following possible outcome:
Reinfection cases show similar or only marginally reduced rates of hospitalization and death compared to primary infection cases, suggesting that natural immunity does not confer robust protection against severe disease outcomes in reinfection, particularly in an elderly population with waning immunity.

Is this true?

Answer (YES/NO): NO